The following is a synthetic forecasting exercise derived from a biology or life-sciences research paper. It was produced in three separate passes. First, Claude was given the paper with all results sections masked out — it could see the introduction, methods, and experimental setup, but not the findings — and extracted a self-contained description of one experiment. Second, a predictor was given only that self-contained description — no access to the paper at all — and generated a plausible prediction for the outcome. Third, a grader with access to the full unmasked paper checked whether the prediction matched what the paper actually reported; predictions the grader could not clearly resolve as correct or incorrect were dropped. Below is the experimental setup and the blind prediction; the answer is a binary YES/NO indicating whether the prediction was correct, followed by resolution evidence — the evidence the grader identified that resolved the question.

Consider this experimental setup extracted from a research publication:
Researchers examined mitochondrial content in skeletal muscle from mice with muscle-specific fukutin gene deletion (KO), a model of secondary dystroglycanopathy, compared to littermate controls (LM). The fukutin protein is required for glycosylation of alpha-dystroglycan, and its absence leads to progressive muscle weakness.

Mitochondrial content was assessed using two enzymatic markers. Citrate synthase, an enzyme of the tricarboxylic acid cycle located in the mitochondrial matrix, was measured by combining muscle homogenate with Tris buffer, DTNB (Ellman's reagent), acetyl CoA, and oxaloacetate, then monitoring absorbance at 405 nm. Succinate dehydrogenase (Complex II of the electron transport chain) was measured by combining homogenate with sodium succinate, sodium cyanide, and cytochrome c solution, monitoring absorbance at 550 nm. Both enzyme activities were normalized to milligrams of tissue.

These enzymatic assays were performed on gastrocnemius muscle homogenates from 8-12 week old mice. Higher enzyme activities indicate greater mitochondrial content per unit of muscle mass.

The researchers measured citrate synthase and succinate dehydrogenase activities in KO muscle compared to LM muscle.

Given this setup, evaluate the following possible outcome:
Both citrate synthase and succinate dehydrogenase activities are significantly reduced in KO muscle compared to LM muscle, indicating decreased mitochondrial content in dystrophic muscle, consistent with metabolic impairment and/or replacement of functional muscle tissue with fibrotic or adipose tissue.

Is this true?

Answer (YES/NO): NO